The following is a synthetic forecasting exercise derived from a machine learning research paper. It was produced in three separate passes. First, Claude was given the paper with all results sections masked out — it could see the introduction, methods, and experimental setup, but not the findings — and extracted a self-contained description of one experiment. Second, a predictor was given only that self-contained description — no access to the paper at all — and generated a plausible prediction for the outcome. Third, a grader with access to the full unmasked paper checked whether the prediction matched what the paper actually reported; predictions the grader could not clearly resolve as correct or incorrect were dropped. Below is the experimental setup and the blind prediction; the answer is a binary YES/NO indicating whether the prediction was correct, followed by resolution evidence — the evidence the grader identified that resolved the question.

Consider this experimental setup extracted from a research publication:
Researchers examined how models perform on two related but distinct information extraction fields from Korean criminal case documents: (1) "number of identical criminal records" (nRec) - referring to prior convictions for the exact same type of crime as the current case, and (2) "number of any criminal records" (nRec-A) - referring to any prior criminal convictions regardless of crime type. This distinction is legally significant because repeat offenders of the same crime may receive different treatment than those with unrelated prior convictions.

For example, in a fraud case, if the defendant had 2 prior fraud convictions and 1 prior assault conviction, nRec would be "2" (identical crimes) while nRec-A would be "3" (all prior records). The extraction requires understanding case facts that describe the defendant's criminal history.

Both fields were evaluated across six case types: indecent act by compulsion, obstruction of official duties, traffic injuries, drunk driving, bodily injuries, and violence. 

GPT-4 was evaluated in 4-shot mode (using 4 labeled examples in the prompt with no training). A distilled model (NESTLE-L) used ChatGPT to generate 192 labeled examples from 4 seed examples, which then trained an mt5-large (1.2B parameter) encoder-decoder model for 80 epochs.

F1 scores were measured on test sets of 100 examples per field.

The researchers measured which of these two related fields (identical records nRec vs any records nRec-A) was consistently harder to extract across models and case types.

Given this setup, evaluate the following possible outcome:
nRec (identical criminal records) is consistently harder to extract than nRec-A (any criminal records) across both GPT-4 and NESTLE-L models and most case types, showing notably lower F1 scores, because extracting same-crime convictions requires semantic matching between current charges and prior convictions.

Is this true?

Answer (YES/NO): NO